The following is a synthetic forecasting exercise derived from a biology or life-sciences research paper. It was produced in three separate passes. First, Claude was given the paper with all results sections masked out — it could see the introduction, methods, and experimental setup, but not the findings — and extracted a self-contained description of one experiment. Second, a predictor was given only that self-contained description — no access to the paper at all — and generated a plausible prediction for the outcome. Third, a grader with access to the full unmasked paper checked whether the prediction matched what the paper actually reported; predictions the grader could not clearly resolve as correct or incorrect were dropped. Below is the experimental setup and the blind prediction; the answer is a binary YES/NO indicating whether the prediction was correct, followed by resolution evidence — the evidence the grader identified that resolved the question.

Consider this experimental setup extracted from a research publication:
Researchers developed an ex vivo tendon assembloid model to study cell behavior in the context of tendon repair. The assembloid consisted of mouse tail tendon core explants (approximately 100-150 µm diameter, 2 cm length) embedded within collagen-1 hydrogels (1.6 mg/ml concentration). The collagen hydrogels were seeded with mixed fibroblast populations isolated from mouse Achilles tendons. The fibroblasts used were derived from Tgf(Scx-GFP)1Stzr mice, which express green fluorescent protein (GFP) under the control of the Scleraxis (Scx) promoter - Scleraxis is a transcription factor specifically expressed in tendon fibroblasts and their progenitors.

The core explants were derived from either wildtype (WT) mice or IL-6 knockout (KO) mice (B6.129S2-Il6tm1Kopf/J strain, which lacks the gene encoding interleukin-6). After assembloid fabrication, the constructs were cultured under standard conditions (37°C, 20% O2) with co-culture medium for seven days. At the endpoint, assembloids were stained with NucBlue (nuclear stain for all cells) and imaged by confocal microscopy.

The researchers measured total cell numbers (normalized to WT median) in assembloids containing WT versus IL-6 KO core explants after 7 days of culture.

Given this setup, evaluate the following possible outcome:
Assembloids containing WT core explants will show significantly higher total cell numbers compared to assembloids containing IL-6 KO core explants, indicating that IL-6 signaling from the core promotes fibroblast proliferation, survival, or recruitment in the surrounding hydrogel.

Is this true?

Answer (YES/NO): YES